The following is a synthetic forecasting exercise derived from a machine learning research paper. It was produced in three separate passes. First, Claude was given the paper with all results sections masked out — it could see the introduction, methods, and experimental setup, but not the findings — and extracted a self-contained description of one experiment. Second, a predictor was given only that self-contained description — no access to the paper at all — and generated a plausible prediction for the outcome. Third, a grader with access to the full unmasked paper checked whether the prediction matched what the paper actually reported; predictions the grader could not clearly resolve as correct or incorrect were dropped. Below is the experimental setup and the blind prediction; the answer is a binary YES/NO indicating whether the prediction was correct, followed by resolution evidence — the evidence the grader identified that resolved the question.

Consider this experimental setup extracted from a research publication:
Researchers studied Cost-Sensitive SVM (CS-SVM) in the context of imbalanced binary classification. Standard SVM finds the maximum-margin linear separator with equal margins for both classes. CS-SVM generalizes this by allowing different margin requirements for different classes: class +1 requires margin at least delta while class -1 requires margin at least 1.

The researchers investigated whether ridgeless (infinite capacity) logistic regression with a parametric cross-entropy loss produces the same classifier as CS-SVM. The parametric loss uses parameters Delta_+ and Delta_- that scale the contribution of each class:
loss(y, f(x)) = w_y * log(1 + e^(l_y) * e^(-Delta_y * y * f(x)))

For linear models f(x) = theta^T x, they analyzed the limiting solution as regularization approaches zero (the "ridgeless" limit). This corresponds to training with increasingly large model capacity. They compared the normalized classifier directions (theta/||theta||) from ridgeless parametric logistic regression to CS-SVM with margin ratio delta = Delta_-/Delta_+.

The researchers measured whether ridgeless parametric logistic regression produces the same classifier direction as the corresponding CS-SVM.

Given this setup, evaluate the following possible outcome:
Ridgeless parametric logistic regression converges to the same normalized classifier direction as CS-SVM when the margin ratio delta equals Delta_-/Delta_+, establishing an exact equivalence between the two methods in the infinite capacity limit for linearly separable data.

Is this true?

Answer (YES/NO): YES